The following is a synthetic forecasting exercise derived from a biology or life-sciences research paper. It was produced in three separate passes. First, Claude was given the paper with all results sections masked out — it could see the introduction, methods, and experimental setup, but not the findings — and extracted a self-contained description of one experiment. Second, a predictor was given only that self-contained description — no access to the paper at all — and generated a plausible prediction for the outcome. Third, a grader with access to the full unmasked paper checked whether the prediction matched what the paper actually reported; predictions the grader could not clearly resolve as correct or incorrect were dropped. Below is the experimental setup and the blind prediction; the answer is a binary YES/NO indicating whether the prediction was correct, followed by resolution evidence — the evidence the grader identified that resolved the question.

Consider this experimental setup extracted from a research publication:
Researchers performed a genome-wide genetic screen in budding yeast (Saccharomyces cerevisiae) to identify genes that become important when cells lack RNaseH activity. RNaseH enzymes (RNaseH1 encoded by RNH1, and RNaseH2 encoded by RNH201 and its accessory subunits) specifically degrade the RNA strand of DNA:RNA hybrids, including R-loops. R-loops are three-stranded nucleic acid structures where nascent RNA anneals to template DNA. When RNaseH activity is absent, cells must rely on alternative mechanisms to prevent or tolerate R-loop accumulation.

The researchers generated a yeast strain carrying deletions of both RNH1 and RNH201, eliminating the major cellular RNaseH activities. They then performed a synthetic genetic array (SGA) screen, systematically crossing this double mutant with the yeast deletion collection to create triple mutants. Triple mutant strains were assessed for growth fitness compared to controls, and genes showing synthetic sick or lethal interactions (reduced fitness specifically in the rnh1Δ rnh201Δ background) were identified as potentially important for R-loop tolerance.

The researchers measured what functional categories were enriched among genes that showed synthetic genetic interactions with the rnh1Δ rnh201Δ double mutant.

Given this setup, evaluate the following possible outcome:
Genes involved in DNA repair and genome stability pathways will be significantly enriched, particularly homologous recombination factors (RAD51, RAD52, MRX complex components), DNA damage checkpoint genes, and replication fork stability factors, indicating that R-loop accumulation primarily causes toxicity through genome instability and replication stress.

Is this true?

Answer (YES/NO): YES